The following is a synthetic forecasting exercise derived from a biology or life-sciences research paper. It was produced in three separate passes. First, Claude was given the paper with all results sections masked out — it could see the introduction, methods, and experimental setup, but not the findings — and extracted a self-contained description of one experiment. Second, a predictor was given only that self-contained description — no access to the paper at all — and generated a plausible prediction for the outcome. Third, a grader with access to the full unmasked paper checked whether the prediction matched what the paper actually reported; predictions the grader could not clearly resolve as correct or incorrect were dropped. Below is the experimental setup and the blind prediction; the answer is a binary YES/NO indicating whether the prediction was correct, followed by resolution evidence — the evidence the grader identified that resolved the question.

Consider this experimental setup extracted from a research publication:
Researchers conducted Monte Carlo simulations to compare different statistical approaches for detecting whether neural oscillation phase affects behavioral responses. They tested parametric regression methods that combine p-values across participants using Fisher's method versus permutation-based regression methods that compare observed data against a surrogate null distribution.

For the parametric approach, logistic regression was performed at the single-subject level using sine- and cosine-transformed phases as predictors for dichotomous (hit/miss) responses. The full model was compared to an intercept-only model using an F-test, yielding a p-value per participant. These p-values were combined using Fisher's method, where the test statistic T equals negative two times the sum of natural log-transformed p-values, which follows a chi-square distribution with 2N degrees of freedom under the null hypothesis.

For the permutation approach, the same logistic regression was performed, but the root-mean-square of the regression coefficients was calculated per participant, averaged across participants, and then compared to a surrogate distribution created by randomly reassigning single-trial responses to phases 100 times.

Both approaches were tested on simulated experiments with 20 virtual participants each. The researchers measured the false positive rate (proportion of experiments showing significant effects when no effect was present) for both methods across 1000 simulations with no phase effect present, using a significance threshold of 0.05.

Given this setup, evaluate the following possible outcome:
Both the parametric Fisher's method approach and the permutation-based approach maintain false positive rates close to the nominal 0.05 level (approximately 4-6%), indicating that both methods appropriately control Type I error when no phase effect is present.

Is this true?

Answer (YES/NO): YES